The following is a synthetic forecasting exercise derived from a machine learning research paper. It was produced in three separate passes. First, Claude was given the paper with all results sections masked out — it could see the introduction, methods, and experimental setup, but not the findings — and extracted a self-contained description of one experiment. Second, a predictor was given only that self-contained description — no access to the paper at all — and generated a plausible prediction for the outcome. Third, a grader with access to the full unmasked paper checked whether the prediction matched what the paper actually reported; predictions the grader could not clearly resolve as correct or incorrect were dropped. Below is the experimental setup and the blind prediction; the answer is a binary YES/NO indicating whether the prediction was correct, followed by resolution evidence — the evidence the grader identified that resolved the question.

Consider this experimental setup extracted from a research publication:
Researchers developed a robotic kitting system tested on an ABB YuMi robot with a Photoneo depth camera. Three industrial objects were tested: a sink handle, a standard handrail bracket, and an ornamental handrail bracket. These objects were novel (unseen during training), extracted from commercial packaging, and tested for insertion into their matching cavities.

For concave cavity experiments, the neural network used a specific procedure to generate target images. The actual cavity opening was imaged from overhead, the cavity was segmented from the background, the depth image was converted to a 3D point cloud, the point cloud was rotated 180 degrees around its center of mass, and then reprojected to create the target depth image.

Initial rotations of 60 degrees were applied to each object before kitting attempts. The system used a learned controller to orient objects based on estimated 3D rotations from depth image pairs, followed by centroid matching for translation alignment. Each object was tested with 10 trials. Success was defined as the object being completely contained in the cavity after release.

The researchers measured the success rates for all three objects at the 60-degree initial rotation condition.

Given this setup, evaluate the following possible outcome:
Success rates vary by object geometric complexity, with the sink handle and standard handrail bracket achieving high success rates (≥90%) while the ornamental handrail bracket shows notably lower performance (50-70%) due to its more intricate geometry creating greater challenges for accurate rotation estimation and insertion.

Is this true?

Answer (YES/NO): NO